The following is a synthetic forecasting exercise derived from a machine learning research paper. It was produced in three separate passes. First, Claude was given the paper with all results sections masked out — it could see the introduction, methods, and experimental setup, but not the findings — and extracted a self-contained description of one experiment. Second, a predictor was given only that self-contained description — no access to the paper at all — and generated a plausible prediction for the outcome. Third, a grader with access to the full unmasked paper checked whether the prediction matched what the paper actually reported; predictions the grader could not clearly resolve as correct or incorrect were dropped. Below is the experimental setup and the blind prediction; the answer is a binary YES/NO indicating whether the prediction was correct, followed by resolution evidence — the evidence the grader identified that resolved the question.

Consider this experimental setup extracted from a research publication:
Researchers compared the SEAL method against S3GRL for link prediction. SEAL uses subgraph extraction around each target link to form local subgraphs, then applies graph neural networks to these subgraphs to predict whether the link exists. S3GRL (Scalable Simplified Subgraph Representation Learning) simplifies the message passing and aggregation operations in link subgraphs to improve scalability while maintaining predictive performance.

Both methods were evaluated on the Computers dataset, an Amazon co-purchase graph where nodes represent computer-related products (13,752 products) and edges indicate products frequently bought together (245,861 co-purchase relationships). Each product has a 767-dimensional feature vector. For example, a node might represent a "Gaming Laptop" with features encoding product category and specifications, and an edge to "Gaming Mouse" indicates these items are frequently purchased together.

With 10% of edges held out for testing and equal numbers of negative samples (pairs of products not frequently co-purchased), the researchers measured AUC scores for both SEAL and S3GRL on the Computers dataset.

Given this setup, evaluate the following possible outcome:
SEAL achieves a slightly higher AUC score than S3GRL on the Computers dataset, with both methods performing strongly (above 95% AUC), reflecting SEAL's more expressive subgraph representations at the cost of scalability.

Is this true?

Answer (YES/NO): NO